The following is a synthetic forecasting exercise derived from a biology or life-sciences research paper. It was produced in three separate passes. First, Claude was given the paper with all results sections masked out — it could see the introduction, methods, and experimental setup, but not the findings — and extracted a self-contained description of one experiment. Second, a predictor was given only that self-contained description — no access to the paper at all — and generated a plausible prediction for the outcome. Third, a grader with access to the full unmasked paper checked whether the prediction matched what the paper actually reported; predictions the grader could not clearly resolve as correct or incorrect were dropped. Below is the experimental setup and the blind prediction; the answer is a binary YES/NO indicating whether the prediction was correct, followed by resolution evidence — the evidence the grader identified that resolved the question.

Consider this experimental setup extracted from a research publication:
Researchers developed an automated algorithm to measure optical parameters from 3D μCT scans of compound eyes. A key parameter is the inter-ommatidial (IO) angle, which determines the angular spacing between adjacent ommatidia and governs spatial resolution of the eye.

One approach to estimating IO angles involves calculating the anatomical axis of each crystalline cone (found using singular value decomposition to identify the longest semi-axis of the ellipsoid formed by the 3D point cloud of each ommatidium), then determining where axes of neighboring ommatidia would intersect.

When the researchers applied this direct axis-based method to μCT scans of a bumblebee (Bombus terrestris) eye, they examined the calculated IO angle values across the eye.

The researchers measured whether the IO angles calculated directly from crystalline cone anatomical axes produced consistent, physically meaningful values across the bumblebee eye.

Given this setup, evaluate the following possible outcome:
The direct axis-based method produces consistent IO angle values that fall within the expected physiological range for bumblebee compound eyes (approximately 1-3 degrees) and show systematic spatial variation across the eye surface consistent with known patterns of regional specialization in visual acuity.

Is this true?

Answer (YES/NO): NO